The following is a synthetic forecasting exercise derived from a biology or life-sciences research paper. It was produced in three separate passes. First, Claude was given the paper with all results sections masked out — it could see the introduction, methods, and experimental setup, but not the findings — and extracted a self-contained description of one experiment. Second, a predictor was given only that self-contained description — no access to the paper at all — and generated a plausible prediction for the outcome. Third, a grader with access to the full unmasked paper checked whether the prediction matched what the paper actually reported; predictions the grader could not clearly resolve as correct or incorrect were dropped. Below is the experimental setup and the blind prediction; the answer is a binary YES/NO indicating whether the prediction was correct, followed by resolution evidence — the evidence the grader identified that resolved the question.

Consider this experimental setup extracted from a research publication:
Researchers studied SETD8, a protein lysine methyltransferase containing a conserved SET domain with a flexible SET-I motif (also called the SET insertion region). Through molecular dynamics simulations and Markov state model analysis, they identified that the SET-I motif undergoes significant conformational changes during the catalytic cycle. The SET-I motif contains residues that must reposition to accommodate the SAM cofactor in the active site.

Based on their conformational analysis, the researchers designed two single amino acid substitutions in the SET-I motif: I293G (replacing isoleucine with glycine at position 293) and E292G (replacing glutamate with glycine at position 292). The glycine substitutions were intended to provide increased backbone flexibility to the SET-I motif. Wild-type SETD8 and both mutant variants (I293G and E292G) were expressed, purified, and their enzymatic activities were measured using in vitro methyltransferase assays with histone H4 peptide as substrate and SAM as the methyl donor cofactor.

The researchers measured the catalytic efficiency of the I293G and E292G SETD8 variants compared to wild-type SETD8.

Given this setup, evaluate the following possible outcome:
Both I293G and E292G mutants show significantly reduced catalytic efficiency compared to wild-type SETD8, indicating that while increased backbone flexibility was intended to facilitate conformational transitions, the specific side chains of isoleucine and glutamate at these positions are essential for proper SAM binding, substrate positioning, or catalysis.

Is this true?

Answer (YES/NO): NO